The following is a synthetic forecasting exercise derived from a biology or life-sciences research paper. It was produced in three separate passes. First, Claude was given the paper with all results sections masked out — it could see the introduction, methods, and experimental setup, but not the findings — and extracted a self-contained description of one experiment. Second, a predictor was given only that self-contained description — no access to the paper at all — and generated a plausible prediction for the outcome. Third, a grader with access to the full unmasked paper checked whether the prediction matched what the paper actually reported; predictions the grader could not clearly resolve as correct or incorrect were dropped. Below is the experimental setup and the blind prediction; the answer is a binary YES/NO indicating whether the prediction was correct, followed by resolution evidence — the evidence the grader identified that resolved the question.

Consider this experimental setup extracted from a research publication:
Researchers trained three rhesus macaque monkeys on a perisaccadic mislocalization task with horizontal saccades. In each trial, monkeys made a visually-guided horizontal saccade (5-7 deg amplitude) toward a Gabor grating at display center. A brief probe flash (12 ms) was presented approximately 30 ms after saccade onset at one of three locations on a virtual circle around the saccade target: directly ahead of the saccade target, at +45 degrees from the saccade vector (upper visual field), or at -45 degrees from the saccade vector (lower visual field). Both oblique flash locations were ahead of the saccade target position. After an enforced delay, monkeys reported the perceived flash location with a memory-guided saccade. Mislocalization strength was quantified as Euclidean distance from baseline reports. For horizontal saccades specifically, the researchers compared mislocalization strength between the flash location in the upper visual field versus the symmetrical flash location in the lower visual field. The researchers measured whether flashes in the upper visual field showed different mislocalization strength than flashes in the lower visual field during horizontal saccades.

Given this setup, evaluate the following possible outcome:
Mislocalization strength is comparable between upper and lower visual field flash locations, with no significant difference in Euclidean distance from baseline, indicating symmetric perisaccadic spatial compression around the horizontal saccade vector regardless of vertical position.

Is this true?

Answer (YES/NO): NO